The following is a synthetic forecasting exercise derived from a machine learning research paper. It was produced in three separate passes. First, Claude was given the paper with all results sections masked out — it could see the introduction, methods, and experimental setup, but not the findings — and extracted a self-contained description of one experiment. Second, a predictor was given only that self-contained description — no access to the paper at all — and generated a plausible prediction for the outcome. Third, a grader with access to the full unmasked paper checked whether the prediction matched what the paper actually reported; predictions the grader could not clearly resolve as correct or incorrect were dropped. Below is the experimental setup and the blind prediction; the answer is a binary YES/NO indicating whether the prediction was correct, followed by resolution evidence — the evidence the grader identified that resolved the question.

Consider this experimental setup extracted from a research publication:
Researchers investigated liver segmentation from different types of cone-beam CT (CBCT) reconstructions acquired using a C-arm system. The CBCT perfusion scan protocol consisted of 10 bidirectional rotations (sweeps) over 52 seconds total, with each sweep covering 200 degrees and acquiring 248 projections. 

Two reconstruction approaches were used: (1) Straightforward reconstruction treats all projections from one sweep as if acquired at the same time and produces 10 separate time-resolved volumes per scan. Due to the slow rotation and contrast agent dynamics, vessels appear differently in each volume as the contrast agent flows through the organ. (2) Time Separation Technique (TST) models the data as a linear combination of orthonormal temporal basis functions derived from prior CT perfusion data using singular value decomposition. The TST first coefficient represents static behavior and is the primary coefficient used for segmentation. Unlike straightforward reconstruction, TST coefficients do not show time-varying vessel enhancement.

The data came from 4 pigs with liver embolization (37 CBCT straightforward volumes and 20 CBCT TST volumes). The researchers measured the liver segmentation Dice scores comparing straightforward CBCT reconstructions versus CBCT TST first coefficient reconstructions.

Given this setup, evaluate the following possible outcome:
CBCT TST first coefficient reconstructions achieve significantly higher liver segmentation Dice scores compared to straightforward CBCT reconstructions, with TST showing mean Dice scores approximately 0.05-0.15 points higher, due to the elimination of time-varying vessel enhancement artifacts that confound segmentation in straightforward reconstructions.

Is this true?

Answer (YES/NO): NO